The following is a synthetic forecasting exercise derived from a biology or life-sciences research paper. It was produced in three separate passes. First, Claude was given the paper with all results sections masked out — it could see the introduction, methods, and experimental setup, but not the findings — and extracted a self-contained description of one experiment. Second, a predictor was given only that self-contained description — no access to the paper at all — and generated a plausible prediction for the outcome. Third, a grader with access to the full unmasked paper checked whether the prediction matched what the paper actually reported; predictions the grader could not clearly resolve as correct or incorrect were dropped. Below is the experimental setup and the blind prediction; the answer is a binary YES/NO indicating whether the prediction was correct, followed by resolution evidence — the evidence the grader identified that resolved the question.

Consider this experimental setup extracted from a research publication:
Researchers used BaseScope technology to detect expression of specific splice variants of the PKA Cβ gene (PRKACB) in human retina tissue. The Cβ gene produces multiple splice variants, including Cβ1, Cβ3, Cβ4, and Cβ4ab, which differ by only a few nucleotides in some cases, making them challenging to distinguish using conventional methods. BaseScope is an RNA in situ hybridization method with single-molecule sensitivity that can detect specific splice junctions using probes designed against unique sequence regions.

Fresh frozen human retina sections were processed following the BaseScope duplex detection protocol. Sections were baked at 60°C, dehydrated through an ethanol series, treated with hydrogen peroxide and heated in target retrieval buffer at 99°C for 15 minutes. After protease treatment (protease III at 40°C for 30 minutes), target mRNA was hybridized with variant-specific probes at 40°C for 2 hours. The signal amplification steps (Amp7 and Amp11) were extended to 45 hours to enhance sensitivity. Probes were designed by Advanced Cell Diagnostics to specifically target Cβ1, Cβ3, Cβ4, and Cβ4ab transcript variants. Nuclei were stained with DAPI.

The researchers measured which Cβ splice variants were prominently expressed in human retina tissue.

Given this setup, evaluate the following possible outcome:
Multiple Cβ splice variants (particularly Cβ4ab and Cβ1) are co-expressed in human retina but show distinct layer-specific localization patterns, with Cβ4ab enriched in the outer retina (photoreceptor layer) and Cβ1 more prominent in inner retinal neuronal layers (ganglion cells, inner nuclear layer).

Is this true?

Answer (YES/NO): NO